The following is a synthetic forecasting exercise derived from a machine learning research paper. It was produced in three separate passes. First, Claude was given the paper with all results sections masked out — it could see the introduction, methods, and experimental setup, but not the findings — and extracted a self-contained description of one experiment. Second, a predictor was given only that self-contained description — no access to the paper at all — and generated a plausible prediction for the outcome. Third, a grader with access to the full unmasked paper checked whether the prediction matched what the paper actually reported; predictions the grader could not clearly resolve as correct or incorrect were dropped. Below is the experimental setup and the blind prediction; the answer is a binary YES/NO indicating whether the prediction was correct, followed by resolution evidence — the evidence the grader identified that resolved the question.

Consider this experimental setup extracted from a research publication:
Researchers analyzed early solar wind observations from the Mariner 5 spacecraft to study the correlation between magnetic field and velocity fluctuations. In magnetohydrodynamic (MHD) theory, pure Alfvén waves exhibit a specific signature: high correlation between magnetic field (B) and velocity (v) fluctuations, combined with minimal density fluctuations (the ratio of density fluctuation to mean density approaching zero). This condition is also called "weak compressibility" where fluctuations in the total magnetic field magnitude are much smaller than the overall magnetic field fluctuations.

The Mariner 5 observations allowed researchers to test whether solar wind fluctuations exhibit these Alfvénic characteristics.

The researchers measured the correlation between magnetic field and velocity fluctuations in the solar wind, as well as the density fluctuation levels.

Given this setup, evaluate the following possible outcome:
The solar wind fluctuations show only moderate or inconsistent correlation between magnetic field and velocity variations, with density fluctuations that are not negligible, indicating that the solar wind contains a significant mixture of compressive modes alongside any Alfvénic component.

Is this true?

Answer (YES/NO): NO